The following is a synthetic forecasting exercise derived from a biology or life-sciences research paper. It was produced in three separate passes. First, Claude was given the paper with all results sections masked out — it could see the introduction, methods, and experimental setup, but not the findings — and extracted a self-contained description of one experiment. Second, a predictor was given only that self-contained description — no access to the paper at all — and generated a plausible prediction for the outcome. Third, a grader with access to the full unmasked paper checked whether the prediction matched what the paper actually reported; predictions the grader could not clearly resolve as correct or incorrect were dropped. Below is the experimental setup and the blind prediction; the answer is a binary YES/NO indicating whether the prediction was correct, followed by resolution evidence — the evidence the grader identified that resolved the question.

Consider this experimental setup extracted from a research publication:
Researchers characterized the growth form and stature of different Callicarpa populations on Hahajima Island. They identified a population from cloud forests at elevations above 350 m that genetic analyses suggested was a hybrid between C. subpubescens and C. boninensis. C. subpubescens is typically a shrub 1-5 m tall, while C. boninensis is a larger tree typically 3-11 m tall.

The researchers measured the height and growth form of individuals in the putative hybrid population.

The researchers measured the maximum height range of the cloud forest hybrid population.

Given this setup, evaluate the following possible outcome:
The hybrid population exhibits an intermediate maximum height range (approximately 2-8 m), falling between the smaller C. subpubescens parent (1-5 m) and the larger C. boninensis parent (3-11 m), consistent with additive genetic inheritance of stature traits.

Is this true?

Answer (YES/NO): NO